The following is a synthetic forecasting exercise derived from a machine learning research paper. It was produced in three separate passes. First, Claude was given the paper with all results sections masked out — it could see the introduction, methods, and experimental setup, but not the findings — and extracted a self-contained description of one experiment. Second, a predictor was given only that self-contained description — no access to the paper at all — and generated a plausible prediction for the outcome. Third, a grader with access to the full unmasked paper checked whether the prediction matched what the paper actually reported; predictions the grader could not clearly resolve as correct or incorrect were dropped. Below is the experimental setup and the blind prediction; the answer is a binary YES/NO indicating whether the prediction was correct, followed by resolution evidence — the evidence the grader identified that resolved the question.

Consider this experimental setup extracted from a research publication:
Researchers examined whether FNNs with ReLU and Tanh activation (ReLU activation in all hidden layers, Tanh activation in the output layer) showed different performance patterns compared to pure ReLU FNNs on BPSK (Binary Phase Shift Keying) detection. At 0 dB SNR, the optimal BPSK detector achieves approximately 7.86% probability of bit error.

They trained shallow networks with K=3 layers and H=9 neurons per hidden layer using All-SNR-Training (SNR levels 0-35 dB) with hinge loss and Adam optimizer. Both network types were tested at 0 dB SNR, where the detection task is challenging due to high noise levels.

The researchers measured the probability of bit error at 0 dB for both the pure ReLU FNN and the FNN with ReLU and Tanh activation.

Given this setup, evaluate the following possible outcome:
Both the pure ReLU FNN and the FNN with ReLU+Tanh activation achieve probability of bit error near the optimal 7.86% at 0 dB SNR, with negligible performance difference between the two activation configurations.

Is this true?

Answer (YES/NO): NO